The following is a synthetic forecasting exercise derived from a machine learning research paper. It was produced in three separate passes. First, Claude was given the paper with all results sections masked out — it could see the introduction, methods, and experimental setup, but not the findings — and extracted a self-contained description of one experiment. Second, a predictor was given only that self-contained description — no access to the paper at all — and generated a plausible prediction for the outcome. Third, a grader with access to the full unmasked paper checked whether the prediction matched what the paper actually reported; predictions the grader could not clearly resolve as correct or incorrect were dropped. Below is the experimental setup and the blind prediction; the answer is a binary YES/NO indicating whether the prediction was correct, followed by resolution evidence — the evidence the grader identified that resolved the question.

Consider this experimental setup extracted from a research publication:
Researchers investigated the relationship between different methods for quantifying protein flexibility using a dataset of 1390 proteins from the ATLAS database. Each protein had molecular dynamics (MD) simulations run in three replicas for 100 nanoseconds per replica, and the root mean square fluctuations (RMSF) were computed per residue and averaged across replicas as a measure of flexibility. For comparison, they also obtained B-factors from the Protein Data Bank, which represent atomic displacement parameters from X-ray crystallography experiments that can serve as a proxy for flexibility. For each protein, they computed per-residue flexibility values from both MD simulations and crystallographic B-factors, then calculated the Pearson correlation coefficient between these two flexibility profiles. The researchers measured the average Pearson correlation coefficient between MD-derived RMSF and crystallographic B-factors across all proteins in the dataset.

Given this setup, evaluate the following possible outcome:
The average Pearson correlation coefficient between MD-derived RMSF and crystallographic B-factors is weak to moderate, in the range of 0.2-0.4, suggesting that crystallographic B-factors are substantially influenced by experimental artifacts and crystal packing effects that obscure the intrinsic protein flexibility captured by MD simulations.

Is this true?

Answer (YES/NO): NO